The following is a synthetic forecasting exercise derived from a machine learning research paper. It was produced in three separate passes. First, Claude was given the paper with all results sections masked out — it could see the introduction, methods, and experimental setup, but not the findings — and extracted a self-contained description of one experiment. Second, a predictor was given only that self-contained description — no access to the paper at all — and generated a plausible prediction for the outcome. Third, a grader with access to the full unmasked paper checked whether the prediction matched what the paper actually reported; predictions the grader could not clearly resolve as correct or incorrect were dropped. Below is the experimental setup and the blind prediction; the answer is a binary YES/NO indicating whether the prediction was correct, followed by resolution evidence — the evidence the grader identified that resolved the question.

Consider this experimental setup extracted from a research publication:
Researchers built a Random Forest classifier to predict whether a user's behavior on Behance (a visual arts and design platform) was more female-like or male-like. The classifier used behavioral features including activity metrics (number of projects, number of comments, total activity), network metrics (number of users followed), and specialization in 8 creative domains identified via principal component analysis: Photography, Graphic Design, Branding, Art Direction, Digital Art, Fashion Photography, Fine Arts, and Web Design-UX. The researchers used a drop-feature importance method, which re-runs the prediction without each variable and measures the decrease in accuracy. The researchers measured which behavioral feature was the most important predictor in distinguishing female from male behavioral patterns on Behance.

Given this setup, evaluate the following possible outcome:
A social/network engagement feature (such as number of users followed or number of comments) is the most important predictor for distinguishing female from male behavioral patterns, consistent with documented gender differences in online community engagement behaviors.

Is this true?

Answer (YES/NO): YES